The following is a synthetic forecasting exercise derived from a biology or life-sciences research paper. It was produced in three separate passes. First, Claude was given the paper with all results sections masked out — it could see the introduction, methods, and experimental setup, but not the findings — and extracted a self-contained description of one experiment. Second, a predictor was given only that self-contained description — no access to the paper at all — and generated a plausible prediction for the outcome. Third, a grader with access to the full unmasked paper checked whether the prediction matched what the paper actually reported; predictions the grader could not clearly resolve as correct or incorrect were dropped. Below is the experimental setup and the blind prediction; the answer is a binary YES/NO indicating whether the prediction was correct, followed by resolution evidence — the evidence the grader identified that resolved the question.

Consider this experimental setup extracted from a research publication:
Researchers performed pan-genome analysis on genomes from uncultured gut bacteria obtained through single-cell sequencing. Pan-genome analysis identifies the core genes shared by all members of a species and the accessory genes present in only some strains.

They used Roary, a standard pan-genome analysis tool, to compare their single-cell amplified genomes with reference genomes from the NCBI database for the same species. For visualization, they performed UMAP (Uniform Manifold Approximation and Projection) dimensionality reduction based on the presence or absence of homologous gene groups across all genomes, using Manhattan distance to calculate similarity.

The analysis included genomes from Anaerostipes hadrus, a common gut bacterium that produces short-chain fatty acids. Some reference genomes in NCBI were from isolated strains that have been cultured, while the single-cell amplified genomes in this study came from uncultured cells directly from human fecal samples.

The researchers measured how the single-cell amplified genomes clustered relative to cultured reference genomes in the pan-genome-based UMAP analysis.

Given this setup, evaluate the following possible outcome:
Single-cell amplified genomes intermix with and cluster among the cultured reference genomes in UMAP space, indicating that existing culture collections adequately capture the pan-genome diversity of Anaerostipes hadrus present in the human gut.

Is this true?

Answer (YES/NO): NO